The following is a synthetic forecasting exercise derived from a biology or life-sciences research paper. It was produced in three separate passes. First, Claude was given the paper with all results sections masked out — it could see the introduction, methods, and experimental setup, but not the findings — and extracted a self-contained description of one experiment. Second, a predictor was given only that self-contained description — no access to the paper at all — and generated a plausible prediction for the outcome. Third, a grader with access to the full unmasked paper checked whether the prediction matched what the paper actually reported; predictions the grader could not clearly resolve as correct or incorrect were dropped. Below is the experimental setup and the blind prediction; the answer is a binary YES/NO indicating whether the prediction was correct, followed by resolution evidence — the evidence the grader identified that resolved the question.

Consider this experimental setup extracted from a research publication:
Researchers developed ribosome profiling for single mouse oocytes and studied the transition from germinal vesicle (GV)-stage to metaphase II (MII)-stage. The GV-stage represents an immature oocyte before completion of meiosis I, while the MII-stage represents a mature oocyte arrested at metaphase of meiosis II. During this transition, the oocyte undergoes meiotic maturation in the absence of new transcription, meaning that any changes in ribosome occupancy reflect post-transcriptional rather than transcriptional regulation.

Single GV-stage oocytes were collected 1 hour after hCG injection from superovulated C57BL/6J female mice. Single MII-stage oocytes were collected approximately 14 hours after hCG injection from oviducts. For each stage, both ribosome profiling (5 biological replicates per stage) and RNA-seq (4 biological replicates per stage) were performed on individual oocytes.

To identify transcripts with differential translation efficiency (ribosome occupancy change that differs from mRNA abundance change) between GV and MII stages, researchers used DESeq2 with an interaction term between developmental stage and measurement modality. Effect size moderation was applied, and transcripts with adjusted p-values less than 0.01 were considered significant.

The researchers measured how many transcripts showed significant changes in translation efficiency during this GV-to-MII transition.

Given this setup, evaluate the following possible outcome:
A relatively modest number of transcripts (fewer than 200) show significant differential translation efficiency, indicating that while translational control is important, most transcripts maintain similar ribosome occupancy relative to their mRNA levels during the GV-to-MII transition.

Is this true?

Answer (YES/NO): NO